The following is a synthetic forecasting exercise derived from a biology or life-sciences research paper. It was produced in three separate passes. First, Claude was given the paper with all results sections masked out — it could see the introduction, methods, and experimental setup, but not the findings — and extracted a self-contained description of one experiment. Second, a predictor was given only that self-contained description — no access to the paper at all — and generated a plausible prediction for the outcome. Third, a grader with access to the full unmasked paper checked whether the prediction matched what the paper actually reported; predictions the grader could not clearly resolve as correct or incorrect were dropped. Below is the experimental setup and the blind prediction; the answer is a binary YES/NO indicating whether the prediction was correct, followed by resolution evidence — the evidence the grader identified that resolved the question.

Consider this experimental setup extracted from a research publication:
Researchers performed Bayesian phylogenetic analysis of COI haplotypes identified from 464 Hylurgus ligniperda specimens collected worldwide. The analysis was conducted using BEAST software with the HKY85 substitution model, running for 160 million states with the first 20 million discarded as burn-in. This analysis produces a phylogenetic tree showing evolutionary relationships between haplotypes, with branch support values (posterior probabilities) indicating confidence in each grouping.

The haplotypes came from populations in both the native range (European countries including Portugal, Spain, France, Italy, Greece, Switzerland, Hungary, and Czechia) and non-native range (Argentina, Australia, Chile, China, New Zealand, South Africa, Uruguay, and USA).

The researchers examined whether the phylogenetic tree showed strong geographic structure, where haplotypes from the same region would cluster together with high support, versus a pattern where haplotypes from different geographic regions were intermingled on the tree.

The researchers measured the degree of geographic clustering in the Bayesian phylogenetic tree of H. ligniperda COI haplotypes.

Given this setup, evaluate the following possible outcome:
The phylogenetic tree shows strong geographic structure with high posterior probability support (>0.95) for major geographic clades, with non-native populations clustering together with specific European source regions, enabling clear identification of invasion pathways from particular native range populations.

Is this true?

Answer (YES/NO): NO